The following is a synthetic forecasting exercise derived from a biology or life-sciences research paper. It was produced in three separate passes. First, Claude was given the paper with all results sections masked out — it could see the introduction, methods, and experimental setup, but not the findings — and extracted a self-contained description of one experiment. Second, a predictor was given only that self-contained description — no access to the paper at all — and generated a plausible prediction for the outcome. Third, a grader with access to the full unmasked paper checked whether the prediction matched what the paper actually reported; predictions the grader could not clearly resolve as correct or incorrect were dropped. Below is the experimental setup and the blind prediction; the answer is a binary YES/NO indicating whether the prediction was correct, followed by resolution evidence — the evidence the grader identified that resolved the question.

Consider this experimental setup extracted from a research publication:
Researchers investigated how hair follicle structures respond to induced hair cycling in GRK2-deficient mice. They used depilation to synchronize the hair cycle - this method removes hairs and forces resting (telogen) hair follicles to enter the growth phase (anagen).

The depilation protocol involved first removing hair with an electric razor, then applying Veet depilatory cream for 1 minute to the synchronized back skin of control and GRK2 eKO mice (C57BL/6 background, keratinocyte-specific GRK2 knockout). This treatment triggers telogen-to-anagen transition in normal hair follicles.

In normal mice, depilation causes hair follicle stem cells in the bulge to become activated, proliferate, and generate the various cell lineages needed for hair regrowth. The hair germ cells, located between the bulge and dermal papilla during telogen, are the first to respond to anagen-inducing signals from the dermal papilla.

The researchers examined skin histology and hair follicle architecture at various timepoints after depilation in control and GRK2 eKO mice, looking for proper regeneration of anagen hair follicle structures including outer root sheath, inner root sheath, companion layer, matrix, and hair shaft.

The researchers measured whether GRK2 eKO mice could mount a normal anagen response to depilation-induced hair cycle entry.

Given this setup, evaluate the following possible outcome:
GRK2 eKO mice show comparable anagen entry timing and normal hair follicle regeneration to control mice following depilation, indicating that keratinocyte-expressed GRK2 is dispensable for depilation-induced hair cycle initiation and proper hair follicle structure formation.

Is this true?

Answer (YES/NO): NO